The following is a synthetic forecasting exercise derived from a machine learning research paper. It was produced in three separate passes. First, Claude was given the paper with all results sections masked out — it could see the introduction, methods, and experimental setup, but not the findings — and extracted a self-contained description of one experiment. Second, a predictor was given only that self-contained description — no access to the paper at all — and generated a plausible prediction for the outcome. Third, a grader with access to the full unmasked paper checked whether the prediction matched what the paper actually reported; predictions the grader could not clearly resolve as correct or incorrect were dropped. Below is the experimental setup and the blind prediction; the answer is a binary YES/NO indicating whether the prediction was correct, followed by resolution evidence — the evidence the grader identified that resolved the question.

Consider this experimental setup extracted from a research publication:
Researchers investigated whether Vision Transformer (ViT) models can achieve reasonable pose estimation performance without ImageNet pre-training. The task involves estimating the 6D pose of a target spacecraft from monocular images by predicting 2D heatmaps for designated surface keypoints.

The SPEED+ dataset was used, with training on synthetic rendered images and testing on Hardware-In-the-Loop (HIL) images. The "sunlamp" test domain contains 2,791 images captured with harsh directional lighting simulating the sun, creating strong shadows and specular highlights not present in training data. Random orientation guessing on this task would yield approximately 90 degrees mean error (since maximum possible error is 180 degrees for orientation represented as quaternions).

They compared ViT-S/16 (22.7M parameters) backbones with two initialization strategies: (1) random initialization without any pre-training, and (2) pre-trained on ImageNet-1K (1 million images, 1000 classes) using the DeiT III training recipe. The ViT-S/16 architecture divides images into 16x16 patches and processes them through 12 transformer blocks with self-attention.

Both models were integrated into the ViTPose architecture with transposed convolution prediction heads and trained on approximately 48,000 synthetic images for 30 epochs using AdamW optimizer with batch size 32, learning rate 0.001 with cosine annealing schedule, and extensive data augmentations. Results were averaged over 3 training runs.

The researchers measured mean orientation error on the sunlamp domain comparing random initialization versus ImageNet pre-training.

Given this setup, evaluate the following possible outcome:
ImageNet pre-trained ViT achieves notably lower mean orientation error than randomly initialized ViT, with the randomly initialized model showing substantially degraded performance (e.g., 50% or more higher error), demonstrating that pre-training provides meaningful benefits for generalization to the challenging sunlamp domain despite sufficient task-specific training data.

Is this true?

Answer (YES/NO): YES